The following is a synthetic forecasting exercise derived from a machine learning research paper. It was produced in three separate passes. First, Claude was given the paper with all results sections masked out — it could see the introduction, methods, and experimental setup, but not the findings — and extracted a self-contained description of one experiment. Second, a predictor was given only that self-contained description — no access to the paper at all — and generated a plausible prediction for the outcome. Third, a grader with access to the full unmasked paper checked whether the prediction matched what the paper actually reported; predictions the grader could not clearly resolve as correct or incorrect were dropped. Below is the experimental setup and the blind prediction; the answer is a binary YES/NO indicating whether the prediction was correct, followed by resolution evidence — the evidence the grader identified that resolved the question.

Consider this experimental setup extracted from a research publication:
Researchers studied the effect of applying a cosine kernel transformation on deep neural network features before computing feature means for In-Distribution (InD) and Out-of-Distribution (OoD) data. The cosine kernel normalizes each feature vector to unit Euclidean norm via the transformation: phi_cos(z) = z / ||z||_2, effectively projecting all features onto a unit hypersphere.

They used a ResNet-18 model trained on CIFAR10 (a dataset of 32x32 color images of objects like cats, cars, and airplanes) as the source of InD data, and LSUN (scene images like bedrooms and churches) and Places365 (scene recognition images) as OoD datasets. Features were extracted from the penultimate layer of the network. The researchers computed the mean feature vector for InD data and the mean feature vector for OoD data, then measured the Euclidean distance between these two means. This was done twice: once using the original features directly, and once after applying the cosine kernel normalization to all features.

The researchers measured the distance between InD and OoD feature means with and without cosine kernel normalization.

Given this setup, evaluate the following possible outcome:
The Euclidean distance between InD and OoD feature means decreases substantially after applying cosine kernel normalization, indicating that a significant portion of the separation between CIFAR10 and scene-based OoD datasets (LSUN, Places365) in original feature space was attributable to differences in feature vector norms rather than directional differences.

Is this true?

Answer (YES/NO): YES